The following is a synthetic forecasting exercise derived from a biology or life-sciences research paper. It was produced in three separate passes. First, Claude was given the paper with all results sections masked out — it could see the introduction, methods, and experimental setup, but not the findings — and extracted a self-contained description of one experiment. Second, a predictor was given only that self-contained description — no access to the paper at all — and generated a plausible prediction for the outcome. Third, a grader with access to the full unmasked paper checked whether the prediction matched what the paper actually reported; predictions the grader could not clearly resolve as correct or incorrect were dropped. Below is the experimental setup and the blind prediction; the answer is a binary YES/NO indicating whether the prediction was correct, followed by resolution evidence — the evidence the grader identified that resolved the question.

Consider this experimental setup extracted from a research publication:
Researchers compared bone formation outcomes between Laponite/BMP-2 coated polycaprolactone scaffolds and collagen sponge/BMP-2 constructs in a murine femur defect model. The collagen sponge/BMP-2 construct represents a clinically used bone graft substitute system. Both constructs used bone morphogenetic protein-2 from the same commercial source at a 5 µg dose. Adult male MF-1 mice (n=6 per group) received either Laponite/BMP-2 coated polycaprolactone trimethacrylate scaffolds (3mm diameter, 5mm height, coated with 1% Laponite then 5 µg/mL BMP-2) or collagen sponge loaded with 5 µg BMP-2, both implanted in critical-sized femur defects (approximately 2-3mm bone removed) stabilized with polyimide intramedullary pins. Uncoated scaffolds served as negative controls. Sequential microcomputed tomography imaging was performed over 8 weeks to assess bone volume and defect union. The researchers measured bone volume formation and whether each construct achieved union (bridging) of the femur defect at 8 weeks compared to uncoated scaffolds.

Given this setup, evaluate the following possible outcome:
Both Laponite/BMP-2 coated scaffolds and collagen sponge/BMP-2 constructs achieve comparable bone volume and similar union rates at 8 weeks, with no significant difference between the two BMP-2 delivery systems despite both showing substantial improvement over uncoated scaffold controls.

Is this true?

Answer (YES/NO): YES